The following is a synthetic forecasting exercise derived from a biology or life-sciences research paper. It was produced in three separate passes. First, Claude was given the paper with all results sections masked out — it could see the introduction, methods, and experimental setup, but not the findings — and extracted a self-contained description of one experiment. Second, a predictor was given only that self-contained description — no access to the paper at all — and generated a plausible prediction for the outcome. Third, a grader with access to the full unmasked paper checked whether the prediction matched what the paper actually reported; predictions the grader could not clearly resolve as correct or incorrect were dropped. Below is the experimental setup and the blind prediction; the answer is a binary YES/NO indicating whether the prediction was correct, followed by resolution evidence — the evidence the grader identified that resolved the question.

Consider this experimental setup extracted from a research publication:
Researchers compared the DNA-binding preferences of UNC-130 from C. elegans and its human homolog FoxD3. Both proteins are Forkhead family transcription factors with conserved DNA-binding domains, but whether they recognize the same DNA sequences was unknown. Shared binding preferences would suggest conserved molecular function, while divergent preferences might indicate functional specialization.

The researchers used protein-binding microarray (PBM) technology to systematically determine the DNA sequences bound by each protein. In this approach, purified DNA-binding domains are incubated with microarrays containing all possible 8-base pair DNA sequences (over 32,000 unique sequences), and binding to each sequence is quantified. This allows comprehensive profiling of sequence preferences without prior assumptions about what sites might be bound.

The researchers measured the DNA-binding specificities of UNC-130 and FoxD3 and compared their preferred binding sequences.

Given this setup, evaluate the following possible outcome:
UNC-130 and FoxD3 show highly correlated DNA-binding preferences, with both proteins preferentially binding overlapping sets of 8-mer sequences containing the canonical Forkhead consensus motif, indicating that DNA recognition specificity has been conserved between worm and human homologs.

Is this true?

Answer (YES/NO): YES